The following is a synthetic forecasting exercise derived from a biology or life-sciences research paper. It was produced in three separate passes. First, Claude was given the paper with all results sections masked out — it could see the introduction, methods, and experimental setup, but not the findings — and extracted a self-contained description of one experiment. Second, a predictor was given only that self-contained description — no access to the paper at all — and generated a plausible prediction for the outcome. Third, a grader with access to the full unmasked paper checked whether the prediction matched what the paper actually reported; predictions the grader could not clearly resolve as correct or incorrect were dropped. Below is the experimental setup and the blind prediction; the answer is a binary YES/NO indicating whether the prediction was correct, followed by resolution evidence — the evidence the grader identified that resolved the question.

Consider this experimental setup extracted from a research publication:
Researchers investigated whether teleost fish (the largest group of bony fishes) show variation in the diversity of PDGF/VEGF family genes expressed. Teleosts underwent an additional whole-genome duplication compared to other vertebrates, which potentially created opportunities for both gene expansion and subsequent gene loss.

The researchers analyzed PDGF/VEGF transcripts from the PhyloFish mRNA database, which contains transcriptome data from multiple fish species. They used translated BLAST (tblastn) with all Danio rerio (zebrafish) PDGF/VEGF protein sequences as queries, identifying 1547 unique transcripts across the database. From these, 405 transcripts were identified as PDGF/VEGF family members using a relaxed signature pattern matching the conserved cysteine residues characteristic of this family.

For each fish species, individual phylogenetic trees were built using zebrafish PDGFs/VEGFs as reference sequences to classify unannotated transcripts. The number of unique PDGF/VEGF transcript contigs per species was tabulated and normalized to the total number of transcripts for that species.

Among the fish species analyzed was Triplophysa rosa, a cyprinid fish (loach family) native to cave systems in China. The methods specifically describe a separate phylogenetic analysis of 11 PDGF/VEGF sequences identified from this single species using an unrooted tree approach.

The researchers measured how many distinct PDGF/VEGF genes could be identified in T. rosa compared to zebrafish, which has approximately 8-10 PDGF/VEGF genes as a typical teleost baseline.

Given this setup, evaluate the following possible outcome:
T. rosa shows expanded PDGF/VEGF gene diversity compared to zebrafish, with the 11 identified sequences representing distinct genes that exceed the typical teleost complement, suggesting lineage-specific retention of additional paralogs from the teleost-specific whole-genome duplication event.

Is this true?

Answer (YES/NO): YES